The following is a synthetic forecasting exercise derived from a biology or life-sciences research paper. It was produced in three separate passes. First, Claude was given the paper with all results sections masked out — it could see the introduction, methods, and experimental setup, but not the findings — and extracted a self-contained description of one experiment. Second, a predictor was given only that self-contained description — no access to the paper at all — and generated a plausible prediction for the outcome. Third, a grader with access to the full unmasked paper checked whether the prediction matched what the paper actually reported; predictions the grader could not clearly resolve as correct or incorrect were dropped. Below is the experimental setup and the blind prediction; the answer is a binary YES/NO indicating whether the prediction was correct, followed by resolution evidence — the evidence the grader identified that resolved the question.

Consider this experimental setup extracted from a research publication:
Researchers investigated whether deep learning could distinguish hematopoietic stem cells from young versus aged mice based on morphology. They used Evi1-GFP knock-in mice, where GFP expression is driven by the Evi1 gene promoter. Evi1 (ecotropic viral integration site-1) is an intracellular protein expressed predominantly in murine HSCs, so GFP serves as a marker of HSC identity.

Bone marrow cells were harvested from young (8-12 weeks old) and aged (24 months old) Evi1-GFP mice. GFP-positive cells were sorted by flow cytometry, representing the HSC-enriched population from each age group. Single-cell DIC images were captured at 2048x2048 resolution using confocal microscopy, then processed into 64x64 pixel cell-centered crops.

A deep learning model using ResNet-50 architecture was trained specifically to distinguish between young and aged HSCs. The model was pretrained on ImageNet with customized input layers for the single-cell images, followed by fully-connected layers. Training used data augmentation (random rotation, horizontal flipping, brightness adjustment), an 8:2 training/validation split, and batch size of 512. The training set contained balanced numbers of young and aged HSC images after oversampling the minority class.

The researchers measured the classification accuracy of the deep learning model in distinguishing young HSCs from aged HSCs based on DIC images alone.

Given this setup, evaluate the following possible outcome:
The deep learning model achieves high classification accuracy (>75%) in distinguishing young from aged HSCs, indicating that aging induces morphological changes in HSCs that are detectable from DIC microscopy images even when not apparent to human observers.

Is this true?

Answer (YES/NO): NO